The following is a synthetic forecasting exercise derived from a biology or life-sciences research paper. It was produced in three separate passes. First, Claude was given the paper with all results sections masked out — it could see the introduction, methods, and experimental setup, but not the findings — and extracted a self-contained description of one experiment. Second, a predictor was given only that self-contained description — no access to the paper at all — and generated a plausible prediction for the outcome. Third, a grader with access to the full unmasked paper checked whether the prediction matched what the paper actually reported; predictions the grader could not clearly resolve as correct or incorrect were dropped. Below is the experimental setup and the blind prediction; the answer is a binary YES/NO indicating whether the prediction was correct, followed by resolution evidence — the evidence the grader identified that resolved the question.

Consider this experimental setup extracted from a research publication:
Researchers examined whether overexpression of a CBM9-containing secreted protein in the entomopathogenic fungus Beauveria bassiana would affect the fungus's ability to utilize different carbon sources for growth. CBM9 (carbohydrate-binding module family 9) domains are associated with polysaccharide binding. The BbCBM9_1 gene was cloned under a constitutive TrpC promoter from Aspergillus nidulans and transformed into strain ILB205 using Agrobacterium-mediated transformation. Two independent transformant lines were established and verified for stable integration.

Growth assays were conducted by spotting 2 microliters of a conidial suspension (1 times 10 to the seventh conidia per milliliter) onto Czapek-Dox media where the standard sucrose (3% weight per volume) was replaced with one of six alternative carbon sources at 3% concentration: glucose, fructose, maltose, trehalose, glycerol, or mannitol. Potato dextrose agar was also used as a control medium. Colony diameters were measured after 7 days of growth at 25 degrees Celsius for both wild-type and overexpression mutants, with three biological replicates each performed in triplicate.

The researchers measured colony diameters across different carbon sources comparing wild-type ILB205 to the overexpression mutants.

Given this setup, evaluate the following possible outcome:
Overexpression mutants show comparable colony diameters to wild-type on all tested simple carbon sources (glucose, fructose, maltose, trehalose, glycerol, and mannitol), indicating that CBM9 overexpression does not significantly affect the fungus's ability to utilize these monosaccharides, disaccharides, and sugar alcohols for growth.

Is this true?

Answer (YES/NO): NO